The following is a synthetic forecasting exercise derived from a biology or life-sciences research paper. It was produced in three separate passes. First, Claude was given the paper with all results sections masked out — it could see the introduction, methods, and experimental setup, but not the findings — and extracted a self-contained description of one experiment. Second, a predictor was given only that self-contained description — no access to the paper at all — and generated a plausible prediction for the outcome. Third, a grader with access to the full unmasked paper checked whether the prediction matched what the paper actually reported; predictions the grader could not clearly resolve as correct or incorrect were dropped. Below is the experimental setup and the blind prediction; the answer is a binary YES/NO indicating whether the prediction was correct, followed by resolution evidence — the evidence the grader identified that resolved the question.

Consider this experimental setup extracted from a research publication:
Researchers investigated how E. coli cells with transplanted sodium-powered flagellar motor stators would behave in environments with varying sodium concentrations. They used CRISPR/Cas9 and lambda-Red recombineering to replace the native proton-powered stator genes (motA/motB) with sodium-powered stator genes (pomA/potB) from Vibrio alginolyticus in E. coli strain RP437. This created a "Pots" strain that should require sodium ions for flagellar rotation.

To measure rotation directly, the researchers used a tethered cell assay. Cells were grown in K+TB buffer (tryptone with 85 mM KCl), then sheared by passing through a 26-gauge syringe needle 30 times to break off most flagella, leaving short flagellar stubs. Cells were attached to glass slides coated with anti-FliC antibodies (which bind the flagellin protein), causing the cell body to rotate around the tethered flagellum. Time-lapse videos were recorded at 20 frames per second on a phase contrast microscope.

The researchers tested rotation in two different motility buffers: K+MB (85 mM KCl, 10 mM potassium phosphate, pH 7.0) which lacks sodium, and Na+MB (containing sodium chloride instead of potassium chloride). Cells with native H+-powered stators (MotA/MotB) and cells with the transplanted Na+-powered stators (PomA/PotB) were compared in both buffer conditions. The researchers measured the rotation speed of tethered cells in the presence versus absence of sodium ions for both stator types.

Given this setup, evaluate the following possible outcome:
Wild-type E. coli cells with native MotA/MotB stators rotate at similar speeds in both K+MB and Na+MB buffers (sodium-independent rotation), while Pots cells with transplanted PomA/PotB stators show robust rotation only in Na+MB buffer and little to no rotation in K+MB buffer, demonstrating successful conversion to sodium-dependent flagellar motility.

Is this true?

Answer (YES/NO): YES